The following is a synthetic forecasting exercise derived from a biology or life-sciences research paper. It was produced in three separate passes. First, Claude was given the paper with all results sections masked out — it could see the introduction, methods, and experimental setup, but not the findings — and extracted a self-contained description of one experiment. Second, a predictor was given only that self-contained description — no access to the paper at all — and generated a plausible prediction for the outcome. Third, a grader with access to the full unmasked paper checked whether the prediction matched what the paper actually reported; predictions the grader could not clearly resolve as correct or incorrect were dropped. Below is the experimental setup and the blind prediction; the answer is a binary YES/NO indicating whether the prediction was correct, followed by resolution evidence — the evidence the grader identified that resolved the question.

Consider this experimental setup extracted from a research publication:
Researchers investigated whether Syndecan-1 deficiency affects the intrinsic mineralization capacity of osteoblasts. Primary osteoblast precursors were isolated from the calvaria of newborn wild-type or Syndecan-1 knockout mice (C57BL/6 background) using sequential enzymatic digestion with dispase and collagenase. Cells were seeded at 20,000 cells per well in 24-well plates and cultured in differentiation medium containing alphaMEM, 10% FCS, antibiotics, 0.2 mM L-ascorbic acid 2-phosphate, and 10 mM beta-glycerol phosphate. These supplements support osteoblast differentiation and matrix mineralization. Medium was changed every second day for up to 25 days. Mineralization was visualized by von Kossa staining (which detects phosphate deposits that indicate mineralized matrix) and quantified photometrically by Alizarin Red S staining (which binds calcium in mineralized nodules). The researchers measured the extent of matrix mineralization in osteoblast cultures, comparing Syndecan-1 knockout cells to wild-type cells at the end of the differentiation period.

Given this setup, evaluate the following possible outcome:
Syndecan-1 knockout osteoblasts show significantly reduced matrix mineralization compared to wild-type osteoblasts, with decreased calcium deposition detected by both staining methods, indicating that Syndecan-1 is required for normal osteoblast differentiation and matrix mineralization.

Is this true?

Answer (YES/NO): NO